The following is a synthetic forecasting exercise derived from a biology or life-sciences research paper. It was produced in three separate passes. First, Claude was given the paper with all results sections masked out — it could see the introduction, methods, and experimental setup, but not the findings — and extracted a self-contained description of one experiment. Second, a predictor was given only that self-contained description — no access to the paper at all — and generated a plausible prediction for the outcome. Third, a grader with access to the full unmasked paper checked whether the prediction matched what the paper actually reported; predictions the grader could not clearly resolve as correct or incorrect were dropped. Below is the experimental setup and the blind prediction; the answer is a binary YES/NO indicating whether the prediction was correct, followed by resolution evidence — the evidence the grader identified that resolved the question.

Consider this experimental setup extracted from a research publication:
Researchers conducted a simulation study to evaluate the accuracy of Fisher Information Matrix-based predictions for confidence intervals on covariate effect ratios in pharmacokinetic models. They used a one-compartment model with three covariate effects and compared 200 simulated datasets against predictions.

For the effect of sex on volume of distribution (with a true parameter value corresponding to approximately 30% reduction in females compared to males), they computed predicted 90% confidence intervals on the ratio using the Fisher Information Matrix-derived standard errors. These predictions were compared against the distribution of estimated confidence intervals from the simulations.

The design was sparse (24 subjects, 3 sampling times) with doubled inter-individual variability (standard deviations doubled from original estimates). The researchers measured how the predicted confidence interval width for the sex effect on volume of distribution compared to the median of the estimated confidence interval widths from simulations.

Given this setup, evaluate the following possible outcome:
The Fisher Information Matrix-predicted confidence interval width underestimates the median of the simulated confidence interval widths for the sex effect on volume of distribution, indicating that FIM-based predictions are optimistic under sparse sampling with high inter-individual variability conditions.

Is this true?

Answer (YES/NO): NO